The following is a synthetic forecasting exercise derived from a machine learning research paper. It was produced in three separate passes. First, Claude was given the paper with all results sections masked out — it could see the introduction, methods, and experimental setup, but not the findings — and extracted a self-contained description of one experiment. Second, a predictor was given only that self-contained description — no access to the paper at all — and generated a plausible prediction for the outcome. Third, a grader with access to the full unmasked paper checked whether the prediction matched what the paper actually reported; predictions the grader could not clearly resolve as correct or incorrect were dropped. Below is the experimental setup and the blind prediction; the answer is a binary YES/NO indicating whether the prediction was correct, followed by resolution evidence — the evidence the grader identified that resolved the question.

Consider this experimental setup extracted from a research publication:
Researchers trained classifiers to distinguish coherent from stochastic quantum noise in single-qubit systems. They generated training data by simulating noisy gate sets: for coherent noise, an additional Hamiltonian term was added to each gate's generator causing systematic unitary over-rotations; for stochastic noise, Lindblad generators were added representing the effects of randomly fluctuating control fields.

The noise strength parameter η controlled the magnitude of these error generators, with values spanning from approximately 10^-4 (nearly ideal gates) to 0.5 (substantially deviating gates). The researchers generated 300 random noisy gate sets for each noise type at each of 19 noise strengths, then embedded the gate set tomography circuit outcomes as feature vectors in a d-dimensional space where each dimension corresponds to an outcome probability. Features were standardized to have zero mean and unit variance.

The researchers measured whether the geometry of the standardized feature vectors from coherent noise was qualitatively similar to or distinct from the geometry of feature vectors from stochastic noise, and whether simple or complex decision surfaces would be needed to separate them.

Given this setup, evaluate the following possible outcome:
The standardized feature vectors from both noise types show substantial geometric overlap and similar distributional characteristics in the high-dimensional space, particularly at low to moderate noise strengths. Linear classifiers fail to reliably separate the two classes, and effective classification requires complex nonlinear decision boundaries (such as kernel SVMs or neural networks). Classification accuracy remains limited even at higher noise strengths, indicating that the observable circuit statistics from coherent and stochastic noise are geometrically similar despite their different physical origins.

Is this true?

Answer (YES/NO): NO